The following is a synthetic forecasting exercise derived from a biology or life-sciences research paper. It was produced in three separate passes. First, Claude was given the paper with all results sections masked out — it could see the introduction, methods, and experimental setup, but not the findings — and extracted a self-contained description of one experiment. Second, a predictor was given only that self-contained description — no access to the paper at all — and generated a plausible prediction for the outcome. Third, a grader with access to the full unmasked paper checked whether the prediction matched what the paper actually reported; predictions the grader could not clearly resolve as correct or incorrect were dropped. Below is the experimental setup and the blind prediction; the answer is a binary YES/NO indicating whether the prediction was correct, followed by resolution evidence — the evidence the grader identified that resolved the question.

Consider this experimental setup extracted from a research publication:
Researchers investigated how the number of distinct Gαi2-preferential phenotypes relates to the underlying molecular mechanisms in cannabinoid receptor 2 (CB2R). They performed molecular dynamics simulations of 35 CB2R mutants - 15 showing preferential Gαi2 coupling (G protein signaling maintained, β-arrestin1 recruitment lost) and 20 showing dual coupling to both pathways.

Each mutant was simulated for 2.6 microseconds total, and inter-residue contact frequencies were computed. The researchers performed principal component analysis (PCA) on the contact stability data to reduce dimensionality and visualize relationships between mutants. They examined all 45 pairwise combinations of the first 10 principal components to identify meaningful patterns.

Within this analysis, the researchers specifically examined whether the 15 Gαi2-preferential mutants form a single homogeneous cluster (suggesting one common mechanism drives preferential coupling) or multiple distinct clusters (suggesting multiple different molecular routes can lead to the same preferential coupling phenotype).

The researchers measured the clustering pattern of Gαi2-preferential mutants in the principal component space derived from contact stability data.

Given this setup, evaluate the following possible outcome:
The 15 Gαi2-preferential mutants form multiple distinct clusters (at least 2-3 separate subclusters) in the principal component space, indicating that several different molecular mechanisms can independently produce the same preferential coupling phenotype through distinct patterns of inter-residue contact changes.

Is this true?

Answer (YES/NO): YES